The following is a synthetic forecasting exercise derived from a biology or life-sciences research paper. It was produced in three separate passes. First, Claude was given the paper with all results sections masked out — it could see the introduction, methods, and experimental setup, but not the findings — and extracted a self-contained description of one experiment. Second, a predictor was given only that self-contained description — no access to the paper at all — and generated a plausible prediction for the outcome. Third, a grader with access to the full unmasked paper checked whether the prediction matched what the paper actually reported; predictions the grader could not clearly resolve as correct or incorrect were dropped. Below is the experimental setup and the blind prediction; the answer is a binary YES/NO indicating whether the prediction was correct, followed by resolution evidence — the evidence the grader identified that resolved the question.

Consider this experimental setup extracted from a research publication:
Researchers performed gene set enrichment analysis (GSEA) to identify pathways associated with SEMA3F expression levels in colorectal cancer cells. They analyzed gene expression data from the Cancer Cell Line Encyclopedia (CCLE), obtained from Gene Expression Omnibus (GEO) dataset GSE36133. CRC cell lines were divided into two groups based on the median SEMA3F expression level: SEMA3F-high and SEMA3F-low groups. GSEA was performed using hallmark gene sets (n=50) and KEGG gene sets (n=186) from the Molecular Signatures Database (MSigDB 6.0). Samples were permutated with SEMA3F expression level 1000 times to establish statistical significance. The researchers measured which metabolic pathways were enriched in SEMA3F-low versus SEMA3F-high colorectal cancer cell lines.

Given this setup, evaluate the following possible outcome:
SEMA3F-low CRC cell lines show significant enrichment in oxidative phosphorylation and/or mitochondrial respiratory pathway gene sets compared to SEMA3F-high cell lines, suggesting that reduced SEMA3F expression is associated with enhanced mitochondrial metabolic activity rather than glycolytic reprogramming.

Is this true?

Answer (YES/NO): NO